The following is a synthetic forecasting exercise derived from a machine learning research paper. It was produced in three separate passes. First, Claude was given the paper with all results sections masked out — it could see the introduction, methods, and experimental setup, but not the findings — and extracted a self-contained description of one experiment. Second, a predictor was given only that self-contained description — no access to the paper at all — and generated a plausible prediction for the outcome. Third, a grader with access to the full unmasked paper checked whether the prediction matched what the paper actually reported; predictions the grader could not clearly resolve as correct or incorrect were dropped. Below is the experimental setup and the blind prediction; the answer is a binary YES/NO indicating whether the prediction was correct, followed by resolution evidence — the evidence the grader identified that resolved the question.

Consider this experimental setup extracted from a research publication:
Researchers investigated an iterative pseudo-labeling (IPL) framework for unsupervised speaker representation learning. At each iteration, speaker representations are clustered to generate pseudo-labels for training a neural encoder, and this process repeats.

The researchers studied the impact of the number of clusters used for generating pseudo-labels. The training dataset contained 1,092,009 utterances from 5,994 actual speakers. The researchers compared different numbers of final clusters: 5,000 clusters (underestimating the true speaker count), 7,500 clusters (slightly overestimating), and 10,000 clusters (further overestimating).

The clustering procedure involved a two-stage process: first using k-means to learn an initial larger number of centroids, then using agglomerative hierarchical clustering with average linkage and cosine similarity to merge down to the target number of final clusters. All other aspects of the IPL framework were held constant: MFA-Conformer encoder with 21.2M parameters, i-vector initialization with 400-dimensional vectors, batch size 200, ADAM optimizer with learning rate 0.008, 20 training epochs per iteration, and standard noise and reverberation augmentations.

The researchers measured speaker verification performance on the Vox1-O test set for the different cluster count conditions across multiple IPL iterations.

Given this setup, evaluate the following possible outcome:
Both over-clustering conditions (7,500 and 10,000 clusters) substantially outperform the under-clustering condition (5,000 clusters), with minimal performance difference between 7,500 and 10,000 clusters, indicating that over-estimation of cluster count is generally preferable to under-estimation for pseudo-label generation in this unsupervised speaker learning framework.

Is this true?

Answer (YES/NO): NO